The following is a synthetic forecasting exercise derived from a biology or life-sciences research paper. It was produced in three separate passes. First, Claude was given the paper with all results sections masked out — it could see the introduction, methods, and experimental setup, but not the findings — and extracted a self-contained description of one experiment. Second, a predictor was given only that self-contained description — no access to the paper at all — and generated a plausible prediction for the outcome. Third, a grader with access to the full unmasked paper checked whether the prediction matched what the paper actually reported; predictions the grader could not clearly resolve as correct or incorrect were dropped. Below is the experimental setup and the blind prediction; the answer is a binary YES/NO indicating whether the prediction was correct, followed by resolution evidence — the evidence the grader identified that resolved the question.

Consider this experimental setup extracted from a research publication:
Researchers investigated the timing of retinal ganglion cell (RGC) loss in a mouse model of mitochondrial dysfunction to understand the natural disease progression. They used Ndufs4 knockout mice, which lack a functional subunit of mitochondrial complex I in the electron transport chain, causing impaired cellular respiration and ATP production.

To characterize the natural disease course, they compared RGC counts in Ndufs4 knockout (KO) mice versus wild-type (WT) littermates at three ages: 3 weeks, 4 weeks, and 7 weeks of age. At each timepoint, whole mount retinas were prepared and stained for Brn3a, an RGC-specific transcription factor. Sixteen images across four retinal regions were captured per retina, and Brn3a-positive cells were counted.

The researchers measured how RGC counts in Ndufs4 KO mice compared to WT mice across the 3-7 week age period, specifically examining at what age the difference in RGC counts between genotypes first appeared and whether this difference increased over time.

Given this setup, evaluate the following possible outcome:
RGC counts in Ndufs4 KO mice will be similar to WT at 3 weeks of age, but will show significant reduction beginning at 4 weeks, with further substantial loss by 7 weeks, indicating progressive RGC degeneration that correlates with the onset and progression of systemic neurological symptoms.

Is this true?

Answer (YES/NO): NO